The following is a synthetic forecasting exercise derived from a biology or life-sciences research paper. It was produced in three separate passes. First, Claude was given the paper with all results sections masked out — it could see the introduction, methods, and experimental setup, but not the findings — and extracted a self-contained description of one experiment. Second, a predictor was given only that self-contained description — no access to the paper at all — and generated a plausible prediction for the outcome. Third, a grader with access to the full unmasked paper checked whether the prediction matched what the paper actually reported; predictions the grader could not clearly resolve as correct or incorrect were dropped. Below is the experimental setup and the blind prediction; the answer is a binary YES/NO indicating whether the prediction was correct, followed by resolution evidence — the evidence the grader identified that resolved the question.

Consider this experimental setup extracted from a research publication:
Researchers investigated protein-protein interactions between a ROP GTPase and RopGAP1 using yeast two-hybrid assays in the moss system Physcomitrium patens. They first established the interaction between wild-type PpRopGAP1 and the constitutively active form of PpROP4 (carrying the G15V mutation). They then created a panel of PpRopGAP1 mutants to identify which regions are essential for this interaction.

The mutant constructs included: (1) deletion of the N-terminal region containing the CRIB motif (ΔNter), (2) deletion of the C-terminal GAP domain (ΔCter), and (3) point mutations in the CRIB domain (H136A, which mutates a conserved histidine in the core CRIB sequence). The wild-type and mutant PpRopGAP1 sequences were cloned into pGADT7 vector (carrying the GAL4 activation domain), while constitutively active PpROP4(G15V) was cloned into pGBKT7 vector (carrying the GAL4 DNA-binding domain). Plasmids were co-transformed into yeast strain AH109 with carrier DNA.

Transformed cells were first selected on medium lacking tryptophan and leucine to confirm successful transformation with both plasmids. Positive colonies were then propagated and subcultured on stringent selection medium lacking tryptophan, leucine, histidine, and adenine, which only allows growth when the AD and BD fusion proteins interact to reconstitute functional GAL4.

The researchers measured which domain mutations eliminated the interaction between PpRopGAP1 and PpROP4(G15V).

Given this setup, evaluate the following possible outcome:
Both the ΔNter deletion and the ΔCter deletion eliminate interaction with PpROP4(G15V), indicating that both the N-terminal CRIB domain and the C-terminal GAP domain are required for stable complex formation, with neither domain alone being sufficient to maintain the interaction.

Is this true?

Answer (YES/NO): NO